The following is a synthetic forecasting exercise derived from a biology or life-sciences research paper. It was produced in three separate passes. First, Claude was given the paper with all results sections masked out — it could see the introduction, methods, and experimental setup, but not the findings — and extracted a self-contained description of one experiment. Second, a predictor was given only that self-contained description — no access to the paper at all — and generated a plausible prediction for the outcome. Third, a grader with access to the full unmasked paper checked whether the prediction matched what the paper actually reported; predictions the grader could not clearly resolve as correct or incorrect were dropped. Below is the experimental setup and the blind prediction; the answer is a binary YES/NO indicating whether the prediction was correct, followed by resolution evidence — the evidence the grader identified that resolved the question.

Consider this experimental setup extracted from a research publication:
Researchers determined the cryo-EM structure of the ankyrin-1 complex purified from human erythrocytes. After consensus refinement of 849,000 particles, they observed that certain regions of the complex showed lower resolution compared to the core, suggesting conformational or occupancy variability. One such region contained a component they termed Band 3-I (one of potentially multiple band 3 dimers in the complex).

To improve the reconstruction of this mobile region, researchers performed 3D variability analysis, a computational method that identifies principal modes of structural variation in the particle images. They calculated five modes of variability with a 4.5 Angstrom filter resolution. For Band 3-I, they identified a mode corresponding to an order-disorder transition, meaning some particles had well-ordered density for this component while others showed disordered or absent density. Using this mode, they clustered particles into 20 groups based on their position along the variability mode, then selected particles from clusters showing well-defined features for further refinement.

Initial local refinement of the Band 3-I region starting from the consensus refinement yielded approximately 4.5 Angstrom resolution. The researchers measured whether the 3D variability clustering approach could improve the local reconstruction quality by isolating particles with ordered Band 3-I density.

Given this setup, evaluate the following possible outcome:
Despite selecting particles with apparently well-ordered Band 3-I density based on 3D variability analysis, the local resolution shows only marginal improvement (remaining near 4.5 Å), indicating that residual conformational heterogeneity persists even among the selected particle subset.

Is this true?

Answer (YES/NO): NO